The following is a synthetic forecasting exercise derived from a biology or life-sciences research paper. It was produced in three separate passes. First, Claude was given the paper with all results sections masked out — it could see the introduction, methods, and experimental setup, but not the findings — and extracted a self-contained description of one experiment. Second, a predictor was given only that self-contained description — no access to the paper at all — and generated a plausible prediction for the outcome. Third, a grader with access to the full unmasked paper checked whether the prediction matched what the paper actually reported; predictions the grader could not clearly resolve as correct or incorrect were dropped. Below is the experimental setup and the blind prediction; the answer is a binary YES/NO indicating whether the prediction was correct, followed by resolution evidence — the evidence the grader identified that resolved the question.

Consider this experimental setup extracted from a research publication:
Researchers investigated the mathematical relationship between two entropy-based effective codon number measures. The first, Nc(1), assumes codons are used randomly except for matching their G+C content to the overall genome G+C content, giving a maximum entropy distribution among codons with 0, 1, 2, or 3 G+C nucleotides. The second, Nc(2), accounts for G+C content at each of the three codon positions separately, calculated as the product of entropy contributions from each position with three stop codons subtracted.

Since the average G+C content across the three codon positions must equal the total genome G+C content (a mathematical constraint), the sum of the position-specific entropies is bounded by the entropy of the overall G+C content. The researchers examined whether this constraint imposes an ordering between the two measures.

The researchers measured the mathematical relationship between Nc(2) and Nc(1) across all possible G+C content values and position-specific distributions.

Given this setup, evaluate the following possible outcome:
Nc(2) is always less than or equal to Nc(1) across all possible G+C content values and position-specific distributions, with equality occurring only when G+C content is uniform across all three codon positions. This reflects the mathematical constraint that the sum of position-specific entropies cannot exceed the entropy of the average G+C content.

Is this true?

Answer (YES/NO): YES